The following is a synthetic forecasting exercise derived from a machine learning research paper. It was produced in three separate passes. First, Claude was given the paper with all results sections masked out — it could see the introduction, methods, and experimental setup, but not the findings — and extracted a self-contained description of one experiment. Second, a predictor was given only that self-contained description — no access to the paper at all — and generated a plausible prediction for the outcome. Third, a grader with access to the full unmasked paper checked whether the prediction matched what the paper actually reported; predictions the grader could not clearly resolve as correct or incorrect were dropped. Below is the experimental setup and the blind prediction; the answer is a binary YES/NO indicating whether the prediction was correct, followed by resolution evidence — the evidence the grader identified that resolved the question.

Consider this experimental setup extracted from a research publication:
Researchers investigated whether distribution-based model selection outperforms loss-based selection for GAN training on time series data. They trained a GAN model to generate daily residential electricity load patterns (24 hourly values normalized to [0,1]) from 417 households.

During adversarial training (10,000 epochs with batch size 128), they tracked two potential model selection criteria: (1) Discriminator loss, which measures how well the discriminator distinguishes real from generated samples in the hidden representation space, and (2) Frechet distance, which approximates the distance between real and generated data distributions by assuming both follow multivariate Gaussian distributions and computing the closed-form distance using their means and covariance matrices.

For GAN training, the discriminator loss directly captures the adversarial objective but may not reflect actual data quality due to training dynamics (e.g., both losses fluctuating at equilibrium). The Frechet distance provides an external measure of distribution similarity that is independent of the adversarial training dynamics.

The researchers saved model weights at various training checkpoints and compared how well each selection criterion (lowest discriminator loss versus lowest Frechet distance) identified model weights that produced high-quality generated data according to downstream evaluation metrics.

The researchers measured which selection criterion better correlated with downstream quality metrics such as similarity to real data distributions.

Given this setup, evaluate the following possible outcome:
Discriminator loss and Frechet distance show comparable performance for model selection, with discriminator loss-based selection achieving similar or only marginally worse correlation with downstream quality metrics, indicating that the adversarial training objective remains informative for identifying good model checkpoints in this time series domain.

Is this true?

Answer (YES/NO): NO